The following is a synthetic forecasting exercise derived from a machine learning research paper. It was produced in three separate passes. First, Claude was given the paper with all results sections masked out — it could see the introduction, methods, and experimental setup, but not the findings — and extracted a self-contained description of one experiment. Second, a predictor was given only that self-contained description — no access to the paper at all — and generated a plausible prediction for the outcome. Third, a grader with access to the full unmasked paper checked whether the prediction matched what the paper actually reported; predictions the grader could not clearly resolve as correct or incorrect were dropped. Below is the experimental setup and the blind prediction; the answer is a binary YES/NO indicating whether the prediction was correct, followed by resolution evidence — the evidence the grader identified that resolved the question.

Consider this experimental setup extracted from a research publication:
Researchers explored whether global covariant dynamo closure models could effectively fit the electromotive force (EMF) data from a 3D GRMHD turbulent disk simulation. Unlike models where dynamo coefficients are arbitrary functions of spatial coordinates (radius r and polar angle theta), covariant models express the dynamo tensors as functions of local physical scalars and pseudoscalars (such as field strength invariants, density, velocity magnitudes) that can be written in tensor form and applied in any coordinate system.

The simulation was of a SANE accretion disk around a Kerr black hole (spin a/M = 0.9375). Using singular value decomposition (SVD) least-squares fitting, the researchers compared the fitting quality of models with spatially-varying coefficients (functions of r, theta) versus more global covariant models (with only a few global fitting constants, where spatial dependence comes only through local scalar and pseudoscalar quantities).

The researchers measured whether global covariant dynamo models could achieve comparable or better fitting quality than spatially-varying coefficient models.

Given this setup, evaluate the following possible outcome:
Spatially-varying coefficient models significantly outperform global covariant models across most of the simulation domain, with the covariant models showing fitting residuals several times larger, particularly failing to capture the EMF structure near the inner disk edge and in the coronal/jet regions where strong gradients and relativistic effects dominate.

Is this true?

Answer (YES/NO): NO